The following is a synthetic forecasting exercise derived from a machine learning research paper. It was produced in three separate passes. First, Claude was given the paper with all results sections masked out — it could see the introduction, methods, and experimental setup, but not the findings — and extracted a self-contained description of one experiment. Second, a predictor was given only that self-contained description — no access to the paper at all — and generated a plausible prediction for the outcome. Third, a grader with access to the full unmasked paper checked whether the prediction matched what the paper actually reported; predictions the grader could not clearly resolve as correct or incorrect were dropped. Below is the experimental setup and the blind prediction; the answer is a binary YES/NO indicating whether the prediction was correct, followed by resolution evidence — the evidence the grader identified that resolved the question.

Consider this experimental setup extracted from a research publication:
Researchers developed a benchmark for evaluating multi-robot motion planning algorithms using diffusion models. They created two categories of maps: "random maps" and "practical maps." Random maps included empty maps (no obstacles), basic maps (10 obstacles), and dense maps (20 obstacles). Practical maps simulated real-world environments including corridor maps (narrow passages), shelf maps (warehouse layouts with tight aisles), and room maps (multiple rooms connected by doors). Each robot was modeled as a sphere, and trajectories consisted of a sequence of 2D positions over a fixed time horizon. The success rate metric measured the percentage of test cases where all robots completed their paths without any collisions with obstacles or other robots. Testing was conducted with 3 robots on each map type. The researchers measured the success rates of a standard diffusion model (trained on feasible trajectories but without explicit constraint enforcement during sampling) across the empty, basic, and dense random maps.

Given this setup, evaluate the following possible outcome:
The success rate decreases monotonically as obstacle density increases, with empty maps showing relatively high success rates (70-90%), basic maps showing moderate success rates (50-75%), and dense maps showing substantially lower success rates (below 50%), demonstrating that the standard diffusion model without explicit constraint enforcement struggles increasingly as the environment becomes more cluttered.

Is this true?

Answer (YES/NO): NO